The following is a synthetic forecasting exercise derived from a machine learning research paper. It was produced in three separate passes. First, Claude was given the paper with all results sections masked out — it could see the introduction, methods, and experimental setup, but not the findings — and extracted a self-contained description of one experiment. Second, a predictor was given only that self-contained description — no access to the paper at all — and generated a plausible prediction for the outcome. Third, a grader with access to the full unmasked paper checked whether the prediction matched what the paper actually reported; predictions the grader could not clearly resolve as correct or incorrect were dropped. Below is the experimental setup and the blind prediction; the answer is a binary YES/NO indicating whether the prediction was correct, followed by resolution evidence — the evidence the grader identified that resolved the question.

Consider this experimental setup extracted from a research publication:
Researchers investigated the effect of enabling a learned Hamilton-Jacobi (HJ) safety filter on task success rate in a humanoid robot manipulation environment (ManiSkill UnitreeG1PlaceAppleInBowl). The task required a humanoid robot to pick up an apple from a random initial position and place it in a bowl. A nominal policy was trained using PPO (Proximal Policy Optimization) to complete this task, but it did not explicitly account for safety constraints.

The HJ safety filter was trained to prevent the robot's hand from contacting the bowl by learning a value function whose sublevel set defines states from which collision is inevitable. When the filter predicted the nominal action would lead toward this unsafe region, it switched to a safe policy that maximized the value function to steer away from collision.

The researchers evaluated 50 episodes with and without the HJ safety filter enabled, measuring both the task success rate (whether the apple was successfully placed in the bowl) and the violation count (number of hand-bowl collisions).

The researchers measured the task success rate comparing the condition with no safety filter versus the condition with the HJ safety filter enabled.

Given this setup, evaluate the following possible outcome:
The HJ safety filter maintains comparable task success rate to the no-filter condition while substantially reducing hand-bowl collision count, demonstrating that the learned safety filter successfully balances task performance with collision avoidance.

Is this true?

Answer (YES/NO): YES